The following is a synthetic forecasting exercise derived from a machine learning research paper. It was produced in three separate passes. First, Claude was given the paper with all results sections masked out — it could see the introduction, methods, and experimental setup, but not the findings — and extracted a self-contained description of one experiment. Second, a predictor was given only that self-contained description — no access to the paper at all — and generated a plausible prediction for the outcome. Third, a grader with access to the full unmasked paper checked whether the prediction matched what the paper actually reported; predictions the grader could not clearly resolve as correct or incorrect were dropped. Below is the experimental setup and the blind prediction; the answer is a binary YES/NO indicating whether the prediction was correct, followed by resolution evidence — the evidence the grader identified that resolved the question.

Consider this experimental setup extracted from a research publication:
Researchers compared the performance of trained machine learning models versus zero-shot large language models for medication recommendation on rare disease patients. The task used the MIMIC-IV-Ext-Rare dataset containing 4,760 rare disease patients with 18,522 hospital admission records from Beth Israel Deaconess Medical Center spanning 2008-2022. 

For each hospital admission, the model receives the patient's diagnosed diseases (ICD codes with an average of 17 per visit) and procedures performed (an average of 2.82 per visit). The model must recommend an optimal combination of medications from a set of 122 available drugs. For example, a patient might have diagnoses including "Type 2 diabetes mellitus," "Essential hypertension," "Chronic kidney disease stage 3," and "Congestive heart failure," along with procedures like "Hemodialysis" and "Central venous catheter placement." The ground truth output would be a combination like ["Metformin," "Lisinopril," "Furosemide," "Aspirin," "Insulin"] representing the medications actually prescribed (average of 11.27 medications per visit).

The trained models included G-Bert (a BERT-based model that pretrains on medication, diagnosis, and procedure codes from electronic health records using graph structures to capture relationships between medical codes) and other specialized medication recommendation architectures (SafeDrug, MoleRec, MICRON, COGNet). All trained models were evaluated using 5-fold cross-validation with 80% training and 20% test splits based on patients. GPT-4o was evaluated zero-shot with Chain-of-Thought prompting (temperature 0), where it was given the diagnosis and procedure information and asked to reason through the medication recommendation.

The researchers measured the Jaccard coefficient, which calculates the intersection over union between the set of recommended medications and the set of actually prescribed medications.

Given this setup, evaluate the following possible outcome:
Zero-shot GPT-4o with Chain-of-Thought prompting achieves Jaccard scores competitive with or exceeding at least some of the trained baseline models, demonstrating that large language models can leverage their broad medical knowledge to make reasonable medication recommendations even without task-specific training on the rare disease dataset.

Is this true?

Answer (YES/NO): NO